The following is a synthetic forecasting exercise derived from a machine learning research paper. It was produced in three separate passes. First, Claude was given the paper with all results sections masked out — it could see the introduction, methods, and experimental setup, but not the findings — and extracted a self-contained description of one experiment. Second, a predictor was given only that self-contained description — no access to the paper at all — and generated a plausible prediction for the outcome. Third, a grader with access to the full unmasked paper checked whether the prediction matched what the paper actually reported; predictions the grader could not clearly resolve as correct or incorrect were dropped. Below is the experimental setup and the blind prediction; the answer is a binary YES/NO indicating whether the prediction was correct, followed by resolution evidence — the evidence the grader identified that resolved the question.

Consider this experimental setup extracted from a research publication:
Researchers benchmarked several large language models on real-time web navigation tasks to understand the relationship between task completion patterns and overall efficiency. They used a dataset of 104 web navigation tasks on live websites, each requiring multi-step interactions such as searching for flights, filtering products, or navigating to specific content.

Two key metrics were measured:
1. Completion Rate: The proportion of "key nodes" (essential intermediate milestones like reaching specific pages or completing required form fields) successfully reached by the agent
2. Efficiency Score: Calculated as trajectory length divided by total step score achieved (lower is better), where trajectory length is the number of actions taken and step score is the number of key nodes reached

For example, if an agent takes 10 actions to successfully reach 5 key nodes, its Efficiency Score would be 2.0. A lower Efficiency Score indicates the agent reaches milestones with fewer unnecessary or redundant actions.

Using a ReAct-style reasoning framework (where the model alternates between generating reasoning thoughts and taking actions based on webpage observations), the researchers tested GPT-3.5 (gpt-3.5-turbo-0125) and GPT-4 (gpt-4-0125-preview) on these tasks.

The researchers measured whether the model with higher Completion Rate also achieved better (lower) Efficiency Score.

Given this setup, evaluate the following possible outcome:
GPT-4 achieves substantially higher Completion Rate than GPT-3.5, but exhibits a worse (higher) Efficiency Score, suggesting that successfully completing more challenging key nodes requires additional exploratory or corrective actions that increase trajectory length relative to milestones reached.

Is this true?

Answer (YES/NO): NO